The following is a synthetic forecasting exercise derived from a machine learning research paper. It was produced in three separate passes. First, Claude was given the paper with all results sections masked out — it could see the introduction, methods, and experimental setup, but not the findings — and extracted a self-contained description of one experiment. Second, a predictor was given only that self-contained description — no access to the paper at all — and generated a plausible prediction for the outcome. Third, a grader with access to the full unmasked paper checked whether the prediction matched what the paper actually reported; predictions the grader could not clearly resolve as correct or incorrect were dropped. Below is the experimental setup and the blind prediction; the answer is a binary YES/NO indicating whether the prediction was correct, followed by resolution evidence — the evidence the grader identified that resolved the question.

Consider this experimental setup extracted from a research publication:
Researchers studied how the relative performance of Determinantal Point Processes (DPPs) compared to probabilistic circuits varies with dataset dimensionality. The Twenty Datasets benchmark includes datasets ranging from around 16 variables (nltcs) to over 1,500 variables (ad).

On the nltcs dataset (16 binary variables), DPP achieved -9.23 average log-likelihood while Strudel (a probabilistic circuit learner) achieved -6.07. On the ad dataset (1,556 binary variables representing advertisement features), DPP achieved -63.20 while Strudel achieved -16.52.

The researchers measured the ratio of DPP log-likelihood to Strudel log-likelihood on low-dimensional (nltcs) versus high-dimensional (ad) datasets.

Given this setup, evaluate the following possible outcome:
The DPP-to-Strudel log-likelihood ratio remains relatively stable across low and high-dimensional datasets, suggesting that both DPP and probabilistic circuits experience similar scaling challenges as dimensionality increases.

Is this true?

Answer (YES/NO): NO